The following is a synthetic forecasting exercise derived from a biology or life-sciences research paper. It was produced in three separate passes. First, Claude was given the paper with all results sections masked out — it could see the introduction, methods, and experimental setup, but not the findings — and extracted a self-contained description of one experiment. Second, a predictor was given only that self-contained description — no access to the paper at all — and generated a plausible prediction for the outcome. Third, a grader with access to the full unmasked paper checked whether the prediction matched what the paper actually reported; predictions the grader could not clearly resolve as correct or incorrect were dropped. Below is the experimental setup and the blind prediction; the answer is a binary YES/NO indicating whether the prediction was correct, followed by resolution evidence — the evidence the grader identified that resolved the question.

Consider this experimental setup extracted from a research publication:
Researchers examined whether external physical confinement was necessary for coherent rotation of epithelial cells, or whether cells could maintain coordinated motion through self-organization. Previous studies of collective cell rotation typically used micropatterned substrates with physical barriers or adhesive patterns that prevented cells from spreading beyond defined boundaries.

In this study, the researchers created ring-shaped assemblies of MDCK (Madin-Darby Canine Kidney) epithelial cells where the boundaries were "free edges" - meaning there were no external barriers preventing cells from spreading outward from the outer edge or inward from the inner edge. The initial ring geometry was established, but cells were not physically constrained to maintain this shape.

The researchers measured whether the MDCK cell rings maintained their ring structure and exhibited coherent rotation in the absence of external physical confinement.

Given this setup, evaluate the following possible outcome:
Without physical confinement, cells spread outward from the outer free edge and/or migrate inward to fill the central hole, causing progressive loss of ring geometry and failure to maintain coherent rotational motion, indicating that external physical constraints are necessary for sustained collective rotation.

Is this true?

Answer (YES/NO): NO